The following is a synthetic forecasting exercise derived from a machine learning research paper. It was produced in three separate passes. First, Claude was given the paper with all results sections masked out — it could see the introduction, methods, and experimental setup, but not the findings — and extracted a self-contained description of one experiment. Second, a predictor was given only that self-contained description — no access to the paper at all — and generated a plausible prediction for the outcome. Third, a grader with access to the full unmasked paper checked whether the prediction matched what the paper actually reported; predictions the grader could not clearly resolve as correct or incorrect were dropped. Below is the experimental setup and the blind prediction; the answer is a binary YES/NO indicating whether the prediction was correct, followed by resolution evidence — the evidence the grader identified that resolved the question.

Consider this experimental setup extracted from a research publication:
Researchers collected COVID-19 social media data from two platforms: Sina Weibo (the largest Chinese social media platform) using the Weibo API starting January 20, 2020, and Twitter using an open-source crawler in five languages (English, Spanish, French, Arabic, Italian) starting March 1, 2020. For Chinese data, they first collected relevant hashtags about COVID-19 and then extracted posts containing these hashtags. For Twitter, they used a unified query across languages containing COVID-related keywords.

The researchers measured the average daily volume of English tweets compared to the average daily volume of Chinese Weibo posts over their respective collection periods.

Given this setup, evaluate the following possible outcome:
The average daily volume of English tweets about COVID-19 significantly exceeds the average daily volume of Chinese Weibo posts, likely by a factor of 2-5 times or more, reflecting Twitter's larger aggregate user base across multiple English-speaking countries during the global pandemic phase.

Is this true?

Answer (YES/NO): YES